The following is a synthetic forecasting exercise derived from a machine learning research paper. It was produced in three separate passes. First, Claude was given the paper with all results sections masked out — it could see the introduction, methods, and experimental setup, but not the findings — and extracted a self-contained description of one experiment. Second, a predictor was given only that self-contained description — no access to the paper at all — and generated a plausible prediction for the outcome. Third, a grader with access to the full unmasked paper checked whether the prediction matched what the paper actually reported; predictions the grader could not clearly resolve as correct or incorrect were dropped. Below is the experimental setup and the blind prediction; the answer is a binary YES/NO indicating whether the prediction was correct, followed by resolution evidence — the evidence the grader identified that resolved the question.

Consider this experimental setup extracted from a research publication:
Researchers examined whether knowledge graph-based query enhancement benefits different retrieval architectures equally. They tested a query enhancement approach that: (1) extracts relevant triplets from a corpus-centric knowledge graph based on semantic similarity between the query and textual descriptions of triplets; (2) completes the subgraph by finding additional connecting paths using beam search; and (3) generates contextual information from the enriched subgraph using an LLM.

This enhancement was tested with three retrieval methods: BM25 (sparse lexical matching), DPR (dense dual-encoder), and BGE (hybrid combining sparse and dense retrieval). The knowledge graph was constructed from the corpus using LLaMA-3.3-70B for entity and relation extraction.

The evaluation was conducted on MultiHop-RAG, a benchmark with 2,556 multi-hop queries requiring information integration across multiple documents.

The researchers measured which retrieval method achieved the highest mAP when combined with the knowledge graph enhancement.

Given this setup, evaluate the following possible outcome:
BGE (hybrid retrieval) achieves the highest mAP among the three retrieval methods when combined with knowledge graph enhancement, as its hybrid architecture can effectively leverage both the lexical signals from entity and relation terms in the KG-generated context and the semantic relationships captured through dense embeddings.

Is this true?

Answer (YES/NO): NO